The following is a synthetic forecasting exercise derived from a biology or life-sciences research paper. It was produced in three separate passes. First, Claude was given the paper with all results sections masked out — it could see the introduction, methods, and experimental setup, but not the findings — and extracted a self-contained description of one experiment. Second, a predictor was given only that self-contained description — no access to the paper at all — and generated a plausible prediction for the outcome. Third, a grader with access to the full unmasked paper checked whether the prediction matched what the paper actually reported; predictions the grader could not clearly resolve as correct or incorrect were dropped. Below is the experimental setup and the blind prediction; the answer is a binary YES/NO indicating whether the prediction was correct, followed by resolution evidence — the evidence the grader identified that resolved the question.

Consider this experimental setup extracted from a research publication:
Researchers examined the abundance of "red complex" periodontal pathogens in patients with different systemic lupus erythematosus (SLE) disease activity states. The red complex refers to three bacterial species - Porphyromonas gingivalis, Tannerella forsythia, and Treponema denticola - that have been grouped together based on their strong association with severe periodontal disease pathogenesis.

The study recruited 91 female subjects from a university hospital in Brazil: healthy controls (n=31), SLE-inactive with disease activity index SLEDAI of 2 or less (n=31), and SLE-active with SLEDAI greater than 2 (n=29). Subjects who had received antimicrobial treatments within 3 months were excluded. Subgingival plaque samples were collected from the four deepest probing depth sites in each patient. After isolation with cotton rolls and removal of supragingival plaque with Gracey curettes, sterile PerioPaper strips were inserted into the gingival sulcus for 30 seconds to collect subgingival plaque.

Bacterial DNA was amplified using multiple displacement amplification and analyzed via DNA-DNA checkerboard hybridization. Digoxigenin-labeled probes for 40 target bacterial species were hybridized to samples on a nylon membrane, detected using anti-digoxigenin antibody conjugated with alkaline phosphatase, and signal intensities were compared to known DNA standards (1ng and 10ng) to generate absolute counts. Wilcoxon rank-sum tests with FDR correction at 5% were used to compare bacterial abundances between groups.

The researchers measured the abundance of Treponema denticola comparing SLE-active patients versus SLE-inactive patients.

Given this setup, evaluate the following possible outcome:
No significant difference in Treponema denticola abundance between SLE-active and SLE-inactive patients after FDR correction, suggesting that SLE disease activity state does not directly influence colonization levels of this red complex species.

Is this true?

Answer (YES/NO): YES